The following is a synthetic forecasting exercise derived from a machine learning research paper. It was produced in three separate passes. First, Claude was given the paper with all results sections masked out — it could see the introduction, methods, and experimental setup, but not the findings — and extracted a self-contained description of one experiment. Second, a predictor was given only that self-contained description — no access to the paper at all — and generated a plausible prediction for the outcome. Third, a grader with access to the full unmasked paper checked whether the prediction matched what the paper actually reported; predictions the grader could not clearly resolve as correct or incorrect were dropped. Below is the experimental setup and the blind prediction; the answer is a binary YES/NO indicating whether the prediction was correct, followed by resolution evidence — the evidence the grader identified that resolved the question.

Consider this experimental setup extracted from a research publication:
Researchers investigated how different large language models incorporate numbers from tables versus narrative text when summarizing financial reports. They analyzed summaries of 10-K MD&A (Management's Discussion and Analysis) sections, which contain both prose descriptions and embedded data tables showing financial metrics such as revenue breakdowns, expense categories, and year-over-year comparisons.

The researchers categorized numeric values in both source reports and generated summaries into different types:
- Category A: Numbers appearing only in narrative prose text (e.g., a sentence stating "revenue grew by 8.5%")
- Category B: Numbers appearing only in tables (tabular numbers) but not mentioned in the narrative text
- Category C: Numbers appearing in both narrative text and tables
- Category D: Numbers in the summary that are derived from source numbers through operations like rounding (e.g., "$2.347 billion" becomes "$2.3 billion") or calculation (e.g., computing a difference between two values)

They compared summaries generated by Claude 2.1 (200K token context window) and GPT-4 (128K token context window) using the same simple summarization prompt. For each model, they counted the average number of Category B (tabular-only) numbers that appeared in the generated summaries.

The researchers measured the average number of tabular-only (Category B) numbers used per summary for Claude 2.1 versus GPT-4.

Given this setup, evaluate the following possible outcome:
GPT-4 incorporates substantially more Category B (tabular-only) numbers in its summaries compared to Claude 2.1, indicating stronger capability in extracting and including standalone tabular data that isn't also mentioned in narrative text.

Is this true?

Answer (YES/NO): NO